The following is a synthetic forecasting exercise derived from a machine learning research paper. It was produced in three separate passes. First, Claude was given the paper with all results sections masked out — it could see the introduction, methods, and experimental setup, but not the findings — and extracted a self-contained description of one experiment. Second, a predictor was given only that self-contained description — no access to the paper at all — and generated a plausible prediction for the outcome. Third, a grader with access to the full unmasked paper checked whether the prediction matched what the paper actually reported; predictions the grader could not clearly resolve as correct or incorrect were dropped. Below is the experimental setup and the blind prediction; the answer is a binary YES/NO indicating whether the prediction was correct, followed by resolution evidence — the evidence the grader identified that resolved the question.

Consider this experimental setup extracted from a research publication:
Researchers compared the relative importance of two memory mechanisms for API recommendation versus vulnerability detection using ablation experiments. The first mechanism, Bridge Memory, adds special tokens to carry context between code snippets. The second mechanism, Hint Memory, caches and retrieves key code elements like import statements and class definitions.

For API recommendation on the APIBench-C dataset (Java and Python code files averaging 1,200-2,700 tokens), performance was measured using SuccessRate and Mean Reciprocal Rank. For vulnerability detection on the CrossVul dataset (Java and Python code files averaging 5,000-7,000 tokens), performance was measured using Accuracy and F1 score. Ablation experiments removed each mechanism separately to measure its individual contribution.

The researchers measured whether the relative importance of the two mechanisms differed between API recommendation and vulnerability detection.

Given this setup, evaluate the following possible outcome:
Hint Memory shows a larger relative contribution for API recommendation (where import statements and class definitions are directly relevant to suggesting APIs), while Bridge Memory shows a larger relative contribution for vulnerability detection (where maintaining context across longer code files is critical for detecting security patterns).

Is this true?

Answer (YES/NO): NO